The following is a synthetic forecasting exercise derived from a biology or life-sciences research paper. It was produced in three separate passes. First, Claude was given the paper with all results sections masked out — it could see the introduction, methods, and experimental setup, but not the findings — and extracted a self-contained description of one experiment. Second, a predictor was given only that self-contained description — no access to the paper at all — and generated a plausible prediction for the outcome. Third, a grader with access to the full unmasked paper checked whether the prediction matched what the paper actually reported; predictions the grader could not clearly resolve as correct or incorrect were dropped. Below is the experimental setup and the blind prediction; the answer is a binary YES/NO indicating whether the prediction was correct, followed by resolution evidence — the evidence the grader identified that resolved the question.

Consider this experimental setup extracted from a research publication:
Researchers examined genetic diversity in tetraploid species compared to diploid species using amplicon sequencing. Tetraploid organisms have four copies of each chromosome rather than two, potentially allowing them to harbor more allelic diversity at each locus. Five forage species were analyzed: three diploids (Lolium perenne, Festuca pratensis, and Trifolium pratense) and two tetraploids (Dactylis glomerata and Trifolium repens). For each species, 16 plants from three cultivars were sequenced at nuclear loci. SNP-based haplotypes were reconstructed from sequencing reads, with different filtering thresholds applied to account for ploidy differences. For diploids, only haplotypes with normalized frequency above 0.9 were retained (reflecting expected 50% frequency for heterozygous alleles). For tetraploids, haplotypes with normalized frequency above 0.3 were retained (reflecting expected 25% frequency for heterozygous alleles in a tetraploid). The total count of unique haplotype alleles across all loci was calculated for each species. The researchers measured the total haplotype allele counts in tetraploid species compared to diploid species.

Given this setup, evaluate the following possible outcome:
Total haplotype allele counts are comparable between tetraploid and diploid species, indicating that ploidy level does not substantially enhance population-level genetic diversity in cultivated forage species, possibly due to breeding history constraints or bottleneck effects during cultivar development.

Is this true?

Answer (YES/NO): YES